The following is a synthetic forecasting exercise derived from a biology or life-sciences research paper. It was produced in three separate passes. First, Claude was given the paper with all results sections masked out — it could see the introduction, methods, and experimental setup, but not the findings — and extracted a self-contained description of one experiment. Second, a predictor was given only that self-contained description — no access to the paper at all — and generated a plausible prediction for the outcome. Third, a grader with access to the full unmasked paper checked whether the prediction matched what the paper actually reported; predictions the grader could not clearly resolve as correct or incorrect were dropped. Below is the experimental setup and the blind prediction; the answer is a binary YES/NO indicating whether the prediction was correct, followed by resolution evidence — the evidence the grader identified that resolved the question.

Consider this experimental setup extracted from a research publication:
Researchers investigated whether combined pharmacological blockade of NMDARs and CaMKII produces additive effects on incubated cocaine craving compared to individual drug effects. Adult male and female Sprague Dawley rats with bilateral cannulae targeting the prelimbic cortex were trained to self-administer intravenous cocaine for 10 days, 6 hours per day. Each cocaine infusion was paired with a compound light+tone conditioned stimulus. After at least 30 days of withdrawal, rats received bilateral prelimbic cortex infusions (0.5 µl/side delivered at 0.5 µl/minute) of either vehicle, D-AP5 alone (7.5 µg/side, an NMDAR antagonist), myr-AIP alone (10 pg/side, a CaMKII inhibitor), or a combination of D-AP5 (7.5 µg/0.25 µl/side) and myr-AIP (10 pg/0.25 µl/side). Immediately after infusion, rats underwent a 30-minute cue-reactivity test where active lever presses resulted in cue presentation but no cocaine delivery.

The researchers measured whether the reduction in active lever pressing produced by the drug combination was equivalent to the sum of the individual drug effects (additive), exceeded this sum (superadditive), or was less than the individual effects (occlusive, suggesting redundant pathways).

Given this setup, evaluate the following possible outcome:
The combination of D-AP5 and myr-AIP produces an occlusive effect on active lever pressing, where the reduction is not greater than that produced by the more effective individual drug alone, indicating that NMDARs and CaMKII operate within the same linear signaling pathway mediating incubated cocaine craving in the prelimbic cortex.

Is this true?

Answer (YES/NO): NO